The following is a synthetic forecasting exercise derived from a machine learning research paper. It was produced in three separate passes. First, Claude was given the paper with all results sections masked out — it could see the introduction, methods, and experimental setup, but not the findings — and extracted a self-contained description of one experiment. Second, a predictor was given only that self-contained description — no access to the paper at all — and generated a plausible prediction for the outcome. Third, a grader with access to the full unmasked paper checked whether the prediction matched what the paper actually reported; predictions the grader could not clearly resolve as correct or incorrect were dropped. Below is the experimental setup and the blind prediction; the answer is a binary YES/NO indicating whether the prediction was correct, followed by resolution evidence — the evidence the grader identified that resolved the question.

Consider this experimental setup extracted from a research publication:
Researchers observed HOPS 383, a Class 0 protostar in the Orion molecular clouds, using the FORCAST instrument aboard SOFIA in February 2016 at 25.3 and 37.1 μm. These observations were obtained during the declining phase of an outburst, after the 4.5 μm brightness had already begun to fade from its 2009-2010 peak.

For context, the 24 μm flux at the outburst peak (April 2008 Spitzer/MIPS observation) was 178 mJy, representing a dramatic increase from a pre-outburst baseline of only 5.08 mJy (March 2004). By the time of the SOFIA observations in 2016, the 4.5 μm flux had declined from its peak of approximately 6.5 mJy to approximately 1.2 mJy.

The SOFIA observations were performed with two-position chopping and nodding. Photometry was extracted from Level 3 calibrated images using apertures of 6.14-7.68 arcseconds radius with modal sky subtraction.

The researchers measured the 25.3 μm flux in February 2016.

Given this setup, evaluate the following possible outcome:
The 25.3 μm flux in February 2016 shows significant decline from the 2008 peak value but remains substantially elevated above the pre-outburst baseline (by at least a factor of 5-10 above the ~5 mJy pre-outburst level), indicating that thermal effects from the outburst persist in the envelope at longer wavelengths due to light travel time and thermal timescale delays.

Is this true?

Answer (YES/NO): NO